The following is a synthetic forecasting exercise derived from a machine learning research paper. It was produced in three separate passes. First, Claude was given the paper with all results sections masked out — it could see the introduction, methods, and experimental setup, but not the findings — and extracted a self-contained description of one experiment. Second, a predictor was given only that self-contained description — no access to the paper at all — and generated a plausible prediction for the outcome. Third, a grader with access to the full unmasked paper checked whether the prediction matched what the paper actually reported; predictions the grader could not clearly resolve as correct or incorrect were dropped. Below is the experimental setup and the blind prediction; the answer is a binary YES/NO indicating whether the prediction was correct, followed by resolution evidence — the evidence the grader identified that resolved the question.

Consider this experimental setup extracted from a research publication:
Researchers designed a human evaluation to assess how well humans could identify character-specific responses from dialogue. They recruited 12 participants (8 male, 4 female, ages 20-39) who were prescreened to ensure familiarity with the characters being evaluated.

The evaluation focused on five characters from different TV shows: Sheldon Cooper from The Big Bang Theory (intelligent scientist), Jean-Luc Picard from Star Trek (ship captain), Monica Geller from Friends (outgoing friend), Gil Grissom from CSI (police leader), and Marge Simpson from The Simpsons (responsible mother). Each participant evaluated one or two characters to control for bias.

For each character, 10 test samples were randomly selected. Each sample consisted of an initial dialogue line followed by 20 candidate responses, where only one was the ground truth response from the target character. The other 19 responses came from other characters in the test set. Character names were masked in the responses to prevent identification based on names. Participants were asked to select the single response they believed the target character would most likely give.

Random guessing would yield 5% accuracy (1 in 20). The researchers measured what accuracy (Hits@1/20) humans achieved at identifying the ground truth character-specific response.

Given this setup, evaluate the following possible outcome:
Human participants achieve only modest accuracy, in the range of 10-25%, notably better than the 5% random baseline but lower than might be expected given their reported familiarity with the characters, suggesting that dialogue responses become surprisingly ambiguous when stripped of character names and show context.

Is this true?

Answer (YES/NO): NO